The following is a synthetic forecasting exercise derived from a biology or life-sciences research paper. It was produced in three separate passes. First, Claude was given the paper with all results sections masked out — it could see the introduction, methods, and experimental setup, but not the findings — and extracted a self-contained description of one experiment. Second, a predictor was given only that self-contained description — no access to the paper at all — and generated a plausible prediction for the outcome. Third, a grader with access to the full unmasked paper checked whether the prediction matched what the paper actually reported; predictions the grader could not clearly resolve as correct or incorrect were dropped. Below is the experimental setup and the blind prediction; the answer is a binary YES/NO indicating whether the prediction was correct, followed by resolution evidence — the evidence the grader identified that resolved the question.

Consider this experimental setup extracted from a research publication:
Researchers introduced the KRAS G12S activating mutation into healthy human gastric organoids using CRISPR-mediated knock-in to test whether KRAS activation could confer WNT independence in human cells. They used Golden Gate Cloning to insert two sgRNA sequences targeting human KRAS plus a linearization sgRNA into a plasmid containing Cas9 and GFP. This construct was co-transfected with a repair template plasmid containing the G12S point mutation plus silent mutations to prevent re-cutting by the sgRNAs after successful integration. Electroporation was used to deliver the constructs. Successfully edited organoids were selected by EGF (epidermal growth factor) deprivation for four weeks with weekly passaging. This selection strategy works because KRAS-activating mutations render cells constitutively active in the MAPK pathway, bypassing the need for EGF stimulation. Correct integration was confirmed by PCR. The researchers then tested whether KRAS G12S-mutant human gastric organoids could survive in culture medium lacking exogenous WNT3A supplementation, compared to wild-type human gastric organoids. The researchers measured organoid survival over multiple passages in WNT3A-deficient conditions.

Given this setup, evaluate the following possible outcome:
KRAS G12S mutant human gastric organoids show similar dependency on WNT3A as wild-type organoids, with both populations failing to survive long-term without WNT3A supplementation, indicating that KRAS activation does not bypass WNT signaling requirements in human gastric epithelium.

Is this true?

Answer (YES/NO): NO